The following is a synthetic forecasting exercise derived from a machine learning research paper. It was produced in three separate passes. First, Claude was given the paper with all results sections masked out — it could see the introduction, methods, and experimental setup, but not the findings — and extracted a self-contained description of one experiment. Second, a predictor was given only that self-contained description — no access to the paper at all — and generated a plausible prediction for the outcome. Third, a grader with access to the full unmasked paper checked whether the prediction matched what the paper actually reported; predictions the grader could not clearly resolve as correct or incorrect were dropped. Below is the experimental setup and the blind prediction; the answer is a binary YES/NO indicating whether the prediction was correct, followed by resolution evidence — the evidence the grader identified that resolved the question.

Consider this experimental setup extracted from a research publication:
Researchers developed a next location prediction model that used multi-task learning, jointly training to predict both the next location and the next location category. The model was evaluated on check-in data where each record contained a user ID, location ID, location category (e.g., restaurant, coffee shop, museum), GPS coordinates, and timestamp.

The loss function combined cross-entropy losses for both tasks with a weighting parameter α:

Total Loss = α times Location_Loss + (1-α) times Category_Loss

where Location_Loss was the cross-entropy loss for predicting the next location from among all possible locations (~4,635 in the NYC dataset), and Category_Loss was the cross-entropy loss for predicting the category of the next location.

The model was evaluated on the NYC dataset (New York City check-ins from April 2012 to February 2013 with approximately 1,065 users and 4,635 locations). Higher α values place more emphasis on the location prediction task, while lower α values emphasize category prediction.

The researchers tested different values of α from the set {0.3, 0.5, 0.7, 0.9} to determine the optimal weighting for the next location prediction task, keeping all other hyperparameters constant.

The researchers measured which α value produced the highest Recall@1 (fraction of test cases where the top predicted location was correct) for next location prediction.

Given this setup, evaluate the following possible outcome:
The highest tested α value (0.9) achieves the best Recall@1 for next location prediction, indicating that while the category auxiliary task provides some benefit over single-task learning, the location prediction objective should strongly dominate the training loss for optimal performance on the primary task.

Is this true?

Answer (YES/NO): NO